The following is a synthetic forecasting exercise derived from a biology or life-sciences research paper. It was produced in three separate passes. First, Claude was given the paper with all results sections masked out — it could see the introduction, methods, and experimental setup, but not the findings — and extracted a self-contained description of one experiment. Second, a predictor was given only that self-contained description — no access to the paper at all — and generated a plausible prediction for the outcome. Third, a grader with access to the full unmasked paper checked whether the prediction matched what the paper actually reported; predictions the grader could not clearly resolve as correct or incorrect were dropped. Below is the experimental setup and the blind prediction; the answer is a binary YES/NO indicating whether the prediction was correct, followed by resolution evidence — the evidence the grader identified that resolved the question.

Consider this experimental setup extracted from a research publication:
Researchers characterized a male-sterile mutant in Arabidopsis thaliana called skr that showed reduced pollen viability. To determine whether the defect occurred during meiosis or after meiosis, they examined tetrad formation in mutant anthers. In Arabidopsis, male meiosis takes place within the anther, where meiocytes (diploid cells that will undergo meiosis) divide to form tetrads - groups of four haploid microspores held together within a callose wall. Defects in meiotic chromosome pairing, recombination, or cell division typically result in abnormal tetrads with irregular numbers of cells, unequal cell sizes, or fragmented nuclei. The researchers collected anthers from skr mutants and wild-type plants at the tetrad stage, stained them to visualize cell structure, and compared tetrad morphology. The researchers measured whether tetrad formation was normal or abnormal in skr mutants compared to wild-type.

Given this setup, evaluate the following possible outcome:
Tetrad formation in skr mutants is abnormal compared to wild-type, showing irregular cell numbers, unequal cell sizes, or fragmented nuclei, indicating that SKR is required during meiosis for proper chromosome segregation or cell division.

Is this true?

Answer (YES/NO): NO